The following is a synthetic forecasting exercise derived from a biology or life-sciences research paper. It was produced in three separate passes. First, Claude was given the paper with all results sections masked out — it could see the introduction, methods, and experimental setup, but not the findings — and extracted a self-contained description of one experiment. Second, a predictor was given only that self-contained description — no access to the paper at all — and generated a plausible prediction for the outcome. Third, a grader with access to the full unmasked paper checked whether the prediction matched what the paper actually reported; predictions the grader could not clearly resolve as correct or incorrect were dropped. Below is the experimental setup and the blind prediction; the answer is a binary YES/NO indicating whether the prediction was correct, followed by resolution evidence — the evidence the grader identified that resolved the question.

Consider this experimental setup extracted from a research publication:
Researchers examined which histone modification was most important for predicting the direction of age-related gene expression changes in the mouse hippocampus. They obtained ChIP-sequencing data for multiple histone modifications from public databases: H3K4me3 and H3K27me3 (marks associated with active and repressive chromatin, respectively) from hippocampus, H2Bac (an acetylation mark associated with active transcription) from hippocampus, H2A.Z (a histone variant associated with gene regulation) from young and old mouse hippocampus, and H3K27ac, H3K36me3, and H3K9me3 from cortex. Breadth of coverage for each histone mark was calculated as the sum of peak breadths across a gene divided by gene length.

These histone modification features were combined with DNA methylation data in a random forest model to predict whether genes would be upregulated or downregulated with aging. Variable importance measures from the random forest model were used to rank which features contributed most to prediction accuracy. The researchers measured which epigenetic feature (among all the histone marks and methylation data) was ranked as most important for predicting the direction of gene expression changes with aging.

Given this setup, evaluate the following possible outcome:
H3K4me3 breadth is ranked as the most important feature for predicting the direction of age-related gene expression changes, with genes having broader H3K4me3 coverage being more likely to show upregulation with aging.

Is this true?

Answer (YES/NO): NO